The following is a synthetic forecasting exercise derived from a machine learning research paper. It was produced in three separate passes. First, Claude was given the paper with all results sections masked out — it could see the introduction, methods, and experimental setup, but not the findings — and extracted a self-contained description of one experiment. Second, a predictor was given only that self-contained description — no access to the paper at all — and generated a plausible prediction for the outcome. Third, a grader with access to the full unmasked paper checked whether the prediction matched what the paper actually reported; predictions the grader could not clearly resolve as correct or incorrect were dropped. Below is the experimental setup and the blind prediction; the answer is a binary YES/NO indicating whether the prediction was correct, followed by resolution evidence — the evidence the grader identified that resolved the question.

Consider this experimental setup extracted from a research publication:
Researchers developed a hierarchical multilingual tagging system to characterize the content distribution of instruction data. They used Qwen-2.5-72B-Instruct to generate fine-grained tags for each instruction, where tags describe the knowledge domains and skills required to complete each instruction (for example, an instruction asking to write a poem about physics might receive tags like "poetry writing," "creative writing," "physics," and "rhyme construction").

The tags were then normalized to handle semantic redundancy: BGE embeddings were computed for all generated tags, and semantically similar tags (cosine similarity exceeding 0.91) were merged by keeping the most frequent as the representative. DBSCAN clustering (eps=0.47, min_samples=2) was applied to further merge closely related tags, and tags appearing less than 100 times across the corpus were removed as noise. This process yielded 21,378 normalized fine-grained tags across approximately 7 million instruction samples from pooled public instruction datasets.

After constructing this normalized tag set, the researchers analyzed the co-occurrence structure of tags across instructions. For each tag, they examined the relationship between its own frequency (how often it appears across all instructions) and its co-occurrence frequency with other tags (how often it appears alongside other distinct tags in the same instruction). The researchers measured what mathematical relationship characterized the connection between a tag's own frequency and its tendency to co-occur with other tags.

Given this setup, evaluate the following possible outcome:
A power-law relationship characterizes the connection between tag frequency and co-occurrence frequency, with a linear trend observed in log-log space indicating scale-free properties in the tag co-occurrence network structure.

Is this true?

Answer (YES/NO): NO